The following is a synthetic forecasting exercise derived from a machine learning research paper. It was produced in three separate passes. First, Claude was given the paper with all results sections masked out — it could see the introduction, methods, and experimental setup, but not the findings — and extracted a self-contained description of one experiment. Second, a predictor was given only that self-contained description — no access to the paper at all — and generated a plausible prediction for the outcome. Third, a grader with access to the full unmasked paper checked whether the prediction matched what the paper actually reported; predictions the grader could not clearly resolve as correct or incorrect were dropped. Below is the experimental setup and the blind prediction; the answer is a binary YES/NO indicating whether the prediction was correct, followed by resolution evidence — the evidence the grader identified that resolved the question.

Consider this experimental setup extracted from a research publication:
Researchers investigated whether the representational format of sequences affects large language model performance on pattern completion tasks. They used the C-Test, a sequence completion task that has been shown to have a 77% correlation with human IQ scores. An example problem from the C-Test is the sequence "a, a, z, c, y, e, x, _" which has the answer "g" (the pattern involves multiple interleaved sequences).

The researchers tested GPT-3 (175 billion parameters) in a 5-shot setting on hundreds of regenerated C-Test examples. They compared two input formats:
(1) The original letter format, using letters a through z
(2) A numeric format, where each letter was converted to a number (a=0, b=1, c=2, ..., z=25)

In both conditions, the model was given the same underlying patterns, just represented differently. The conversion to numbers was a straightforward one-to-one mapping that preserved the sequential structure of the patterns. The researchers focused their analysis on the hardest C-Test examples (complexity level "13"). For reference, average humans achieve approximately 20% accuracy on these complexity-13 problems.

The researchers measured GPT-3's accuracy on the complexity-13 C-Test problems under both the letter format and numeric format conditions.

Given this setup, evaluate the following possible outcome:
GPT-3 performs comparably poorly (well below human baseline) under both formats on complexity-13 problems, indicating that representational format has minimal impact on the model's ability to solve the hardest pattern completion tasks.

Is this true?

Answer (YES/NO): NO